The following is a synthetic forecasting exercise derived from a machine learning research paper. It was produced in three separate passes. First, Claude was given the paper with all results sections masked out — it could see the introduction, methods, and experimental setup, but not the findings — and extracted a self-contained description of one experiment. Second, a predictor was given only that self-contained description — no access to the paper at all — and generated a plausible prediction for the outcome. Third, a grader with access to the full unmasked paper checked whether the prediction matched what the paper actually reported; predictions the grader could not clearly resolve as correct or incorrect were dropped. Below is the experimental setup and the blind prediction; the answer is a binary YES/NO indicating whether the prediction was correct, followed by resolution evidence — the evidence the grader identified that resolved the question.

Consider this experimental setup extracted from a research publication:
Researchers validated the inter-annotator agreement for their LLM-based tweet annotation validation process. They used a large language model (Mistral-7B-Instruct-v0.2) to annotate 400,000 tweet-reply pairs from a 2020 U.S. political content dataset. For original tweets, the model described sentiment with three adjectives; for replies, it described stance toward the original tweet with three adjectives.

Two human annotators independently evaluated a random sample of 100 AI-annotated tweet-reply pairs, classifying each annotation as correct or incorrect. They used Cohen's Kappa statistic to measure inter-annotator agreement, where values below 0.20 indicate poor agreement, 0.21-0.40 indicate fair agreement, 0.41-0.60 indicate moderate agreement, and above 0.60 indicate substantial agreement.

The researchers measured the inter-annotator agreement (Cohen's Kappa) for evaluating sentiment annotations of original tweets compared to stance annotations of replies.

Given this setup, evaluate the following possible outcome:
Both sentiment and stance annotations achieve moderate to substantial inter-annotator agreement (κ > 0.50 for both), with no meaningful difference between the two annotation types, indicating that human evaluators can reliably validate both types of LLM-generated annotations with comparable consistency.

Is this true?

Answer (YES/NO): NO